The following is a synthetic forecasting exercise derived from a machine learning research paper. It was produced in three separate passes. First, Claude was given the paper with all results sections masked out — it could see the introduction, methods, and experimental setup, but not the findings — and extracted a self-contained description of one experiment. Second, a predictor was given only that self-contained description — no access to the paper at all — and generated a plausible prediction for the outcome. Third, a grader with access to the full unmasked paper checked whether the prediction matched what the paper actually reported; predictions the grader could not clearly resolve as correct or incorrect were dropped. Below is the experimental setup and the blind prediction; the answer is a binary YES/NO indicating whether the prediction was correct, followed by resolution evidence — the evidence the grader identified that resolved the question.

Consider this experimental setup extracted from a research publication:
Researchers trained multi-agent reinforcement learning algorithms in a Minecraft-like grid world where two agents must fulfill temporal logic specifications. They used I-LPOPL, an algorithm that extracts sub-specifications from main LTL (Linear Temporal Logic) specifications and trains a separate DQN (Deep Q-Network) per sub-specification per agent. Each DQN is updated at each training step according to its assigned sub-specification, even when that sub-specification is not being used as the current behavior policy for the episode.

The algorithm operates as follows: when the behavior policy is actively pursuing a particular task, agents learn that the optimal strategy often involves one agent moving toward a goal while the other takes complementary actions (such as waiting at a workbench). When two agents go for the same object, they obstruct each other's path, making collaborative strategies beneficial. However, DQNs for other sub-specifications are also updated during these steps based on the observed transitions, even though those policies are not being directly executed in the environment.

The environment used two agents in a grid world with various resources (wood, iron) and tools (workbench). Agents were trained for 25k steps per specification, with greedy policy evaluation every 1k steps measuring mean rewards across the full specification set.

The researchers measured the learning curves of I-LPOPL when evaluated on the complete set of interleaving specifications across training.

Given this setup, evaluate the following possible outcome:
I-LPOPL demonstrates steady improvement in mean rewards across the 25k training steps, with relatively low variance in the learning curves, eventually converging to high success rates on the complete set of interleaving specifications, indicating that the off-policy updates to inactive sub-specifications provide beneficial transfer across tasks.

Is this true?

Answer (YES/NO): NO